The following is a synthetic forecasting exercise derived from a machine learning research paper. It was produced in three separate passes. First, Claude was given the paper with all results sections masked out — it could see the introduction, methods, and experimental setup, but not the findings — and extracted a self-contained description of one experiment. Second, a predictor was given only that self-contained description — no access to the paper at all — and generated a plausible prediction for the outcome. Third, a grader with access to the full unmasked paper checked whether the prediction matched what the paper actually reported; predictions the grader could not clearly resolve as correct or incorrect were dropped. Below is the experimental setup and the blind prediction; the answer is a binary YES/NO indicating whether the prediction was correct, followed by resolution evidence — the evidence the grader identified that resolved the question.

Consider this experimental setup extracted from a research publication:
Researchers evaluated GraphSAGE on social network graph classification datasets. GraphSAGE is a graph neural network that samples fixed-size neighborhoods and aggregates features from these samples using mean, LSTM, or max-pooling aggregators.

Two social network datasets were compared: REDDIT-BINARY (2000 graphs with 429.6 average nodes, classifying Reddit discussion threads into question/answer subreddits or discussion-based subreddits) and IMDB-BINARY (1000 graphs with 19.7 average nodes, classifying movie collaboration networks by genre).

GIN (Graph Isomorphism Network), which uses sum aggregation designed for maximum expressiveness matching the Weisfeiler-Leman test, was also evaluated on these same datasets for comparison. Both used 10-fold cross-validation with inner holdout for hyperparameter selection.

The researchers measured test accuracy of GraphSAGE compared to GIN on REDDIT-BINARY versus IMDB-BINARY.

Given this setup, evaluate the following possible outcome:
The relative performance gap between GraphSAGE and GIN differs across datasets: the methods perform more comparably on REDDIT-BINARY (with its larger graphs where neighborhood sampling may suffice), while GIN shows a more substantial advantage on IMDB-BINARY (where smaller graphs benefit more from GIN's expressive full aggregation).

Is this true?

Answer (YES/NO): NO